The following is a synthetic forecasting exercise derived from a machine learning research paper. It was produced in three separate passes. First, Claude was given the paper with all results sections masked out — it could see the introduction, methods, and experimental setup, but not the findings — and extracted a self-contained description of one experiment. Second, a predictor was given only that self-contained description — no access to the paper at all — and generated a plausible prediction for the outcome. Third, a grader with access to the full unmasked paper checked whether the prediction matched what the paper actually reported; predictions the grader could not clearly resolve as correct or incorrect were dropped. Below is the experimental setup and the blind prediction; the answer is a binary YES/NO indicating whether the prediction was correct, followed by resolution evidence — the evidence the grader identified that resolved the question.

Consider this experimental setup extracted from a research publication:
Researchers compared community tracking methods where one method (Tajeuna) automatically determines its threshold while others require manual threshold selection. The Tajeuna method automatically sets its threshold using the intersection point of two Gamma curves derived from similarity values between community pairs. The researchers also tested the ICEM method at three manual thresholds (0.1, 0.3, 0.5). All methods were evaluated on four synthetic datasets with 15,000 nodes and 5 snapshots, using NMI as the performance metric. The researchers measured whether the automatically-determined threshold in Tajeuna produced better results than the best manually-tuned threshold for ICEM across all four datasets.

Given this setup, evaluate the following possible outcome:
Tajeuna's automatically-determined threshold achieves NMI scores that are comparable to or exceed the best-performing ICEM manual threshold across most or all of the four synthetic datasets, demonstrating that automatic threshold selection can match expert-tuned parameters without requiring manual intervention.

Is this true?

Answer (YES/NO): NO